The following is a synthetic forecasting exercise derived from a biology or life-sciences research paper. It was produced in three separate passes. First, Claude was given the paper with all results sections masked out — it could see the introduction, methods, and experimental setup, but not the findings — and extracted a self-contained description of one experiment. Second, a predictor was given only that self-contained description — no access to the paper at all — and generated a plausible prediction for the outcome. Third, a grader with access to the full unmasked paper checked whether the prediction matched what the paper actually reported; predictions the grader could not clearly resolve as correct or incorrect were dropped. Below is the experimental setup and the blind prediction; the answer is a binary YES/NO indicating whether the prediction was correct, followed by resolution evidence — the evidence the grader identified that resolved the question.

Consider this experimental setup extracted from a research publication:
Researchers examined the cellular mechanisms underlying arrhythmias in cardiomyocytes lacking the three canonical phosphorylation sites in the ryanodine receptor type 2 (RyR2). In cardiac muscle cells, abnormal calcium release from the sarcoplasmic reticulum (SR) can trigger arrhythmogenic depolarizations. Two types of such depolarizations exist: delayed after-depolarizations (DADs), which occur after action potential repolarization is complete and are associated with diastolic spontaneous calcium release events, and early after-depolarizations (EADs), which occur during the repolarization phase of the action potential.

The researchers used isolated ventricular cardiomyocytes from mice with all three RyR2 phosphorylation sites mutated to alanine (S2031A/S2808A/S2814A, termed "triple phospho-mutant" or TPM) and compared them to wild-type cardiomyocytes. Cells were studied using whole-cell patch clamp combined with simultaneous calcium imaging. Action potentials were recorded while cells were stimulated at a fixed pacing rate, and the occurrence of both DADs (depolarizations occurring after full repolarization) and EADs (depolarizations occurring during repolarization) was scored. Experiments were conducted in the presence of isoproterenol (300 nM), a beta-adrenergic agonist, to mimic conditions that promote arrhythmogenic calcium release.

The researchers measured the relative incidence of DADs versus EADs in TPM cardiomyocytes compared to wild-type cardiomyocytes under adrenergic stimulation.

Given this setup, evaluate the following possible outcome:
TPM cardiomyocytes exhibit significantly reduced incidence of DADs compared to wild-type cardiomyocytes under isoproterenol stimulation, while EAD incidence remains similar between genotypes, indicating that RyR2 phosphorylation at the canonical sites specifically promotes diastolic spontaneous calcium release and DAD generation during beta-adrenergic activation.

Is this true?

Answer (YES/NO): NO